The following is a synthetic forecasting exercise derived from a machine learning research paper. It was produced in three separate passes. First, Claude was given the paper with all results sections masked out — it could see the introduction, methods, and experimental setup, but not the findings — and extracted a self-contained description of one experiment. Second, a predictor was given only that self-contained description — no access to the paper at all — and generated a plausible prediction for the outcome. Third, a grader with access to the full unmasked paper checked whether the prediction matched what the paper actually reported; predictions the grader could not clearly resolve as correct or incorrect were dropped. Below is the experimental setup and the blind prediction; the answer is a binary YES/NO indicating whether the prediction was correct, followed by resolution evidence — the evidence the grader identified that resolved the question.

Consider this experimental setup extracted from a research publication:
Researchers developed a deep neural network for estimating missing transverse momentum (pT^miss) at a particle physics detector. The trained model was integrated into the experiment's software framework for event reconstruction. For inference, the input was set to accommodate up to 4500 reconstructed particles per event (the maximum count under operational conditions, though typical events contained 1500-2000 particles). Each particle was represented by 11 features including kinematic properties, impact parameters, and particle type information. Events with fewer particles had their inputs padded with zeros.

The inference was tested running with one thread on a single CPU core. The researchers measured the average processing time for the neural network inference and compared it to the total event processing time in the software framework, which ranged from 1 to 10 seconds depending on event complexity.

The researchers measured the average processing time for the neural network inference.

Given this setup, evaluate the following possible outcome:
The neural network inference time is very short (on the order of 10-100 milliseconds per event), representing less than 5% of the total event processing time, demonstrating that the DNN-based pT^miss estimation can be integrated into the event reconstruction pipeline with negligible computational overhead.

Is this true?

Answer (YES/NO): YES